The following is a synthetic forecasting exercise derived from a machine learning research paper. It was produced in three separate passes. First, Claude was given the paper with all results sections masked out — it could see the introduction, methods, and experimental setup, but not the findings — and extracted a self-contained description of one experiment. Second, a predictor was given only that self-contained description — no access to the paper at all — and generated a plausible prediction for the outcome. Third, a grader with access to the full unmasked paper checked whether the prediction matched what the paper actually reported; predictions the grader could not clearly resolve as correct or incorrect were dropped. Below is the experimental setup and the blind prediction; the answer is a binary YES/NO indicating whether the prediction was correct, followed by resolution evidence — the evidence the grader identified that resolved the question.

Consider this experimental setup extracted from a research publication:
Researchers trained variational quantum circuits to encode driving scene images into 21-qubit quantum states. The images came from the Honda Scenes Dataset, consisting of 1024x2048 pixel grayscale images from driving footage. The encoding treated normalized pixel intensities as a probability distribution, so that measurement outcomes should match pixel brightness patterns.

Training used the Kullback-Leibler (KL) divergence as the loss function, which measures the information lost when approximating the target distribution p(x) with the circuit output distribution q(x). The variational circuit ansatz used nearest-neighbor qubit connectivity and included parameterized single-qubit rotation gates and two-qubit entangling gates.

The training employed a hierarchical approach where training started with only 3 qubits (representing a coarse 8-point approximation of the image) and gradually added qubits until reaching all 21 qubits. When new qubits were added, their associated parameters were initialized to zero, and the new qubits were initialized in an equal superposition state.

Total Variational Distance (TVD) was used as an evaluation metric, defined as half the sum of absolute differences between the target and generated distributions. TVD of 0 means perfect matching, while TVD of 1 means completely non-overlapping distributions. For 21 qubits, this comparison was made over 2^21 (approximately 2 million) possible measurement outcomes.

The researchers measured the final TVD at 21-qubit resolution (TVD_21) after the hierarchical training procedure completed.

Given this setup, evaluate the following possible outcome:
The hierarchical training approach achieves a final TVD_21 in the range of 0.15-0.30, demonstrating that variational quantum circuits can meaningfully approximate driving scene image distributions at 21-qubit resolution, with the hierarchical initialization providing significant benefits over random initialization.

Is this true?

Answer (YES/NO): NO